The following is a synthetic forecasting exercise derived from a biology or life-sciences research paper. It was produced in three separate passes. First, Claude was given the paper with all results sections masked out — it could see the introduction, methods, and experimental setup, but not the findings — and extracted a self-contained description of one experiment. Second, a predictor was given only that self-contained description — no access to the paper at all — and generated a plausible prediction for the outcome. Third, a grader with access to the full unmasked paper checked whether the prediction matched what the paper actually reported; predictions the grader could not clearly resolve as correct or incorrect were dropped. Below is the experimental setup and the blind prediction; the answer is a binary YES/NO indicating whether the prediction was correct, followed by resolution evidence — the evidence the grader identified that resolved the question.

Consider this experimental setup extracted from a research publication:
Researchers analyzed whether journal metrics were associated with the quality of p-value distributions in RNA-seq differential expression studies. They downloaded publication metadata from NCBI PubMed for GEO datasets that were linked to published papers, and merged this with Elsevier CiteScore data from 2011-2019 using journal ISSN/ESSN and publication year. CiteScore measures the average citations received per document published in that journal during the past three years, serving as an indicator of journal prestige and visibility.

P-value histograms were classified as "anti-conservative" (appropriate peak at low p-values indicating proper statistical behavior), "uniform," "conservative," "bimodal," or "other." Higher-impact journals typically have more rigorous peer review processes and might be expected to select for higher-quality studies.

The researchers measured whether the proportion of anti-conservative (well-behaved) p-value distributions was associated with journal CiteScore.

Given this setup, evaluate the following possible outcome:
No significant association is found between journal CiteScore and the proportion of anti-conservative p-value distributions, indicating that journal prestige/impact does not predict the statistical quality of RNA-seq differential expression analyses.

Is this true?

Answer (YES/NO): NO